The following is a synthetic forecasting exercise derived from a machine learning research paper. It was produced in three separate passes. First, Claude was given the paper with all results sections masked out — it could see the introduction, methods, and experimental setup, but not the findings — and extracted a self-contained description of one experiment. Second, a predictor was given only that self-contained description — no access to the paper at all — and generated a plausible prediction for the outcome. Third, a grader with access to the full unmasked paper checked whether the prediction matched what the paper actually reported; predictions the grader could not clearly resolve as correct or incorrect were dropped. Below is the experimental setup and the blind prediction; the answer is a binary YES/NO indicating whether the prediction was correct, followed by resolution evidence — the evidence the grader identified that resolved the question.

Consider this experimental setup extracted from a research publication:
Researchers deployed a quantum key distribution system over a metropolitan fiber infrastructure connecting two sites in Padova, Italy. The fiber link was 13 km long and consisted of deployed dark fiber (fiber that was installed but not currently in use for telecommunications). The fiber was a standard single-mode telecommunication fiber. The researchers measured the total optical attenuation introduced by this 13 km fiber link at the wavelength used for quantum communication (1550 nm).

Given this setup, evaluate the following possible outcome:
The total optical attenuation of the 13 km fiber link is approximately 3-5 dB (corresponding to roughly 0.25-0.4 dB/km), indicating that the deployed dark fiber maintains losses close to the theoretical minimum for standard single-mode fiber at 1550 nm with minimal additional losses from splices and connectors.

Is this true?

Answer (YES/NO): NO